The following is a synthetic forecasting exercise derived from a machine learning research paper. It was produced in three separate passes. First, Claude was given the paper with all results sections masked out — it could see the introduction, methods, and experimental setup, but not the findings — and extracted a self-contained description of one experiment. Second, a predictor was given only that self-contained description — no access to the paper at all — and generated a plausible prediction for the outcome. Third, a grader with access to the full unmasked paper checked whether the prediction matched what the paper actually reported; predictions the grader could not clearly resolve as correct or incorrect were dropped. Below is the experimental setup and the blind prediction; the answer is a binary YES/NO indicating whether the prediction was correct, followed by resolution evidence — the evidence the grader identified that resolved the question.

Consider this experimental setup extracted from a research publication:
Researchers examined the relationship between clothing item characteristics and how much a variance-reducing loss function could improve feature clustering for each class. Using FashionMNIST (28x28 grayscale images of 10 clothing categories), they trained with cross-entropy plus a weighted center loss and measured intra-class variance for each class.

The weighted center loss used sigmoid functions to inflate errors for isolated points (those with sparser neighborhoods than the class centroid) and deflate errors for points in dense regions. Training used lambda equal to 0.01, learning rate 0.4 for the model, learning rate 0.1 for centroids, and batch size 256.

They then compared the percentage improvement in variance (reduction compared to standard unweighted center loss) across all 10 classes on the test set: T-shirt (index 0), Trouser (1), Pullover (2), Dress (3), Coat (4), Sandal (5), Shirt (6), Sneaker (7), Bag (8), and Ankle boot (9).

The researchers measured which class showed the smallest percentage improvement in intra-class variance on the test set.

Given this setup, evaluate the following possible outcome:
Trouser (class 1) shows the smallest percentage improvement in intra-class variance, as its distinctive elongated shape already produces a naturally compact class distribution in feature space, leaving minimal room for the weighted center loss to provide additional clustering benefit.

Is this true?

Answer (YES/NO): NO